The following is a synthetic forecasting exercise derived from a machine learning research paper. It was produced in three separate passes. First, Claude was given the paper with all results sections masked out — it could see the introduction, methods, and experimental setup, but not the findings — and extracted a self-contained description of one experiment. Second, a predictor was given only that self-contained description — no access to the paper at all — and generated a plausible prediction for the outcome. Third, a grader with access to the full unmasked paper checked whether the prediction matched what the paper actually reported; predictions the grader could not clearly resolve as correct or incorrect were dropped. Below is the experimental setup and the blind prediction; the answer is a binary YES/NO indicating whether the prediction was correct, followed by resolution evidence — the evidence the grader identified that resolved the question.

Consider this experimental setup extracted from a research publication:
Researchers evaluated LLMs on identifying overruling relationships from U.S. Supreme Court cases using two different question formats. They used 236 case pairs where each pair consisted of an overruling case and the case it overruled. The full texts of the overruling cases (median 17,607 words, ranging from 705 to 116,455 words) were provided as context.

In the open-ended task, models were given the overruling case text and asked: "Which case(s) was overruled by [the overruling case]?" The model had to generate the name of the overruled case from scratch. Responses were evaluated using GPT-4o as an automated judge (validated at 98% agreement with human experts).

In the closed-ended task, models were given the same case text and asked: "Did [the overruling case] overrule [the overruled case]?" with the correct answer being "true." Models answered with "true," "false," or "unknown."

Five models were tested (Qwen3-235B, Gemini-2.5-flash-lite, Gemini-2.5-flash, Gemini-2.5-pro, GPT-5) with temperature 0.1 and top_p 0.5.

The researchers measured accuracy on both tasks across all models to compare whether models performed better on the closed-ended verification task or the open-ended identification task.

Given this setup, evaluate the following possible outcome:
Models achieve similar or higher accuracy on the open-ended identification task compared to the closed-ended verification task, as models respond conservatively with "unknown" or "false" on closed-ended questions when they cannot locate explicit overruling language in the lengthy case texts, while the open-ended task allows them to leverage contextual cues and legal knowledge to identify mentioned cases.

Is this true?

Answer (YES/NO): NO